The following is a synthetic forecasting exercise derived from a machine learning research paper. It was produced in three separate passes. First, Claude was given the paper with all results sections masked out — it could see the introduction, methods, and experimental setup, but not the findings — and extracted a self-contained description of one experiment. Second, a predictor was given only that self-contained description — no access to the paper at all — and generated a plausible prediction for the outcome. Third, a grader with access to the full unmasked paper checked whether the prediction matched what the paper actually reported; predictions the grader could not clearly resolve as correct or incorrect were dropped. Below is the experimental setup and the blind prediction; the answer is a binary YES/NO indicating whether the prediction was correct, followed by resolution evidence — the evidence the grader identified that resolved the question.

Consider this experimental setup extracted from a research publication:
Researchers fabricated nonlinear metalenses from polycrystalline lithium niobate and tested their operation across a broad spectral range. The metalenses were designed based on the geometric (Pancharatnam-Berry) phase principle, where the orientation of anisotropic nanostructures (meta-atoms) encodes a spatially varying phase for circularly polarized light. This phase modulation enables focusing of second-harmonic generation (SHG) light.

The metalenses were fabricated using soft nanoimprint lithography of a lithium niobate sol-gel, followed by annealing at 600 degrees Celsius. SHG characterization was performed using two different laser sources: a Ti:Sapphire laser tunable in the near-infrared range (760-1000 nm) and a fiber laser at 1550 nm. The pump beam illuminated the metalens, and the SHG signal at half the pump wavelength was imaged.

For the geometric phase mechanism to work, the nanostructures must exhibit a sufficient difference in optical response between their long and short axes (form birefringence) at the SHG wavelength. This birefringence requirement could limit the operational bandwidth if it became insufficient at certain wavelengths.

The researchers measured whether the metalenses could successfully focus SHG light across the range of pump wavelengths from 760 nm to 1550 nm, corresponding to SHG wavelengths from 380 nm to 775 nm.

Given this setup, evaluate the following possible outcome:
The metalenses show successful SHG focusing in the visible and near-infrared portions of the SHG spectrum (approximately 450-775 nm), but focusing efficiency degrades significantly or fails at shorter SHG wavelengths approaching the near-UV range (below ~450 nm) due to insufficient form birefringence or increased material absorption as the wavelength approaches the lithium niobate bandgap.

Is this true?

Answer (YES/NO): NO